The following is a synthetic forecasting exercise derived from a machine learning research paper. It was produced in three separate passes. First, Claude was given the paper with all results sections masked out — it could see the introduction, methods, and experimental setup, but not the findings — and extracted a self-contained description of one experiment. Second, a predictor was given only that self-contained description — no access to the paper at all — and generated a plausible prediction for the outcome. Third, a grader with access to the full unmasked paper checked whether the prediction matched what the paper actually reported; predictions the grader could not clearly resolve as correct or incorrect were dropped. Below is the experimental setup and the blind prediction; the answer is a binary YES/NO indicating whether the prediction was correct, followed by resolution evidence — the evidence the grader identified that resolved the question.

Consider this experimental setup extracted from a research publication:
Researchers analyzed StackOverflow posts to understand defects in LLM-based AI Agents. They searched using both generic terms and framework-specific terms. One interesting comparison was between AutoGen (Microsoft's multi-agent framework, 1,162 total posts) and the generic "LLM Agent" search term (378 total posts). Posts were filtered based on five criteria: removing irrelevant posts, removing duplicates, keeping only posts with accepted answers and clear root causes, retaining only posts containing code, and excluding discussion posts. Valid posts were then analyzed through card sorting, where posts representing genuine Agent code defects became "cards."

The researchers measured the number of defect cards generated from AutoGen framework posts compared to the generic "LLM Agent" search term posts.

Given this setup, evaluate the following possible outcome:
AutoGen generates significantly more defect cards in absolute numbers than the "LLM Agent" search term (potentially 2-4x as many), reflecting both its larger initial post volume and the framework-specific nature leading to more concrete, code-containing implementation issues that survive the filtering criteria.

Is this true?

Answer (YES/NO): NO